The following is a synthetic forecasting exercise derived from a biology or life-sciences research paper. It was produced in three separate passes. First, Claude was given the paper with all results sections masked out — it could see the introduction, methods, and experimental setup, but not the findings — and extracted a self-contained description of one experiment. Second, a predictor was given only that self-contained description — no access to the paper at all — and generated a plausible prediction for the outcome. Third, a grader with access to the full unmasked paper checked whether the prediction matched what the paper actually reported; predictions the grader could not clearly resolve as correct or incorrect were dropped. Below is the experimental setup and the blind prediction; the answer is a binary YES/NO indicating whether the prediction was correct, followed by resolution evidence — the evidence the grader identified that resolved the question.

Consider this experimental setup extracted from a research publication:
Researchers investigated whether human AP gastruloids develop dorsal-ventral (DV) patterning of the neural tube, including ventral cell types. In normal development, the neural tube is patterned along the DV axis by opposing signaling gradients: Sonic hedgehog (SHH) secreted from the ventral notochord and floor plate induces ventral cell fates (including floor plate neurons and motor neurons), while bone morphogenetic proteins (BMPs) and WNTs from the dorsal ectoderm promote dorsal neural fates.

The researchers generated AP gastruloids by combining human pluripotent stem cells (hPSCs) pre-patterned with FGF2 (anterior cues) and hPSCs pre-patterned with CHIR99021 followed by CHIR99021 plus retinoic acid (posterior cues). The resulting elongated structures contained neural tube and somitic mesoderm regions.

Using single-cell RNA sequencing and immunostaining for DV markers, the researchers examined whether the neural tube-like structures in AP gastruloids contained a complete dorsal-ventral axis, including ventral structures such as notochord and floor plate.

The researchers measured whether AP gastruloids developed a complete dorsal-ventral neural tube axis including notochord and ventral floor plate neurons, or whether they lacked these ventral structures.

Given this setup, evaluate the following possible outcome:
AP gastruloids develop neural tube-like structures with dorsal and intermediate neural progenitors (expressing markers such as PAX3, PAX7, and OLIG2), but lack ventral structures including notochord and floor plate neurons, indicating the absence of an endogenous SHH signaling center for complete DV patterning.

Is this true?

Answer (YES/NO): YES